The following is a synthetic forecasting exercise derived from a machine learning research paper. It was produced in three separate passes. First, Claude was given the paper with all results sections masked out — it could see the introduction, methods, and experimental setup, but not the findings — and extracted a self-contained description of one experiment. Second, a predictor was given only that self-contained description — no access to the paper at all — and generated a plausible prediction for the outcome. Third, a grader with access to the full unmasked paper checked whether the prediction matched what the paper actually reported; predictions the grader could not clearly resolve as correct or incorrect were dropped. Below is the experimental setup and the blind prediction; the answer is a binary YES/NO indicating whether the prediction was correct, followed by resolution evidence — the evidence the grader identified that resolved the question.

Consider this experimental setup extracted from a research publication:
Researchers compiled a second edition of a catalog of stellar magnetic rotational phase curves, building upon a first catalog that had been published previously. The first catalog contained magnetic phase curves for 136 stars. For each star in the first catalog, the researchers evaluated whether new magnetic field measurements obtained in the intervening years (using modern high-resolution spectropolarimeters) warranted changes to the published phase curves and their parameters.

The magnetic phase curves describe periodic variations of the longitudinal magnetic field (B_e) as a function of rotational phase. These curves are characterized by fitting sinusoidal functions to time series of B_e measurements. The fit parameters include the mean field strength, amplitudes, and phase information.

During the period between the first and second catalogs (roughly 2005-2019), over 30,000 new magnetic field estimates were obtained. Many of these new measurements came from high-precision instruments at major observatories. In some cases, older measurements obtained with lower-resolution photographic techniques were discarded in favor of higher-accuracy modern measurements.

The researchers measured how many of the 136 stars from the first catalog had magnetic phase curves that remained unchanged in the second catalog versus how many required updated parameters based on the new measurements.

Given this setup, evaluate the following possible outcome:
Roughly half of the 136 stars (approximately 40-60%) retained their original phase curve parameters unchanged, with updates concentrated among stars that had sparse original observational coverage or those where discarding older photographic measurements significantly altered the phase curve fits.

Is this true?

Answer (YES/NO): NO